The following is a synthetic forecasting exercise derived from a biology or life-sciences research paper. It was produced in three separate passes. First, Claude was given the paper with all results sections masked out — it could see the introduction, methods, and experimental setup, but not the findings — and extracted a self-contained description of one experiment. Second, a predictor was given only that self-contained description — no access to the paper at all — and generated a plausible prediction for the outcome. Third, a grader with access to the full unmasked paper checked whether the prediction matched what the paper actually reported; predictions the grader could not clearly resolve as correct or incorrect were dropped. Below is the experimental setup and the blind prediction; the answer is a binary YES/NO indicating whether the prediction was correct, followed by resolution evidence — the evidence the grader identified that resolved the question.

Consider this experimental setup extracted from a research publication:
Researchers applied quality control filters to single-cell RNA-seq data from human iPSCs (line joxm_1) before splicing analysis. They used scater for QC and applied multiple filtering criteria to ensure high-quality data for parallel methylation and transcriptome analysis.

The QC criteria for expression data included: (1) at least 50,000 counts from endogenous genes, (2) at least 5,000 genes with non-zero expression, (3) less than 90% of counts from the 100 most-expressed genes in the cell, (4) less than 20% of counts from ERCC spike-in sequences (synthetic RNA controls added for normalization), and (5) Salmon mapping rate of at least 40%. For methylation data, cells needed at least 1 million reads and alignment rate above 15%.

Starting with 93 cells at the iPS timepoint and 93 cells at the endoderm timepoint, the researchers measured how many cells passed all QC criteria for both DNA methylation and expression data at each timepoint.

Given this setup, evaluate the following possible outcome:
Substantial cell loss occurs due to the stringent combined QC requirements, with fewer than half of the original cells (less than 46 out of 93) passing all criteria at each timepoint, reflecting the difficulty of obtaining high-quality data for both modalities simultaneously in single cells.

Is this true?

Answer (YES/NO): NO